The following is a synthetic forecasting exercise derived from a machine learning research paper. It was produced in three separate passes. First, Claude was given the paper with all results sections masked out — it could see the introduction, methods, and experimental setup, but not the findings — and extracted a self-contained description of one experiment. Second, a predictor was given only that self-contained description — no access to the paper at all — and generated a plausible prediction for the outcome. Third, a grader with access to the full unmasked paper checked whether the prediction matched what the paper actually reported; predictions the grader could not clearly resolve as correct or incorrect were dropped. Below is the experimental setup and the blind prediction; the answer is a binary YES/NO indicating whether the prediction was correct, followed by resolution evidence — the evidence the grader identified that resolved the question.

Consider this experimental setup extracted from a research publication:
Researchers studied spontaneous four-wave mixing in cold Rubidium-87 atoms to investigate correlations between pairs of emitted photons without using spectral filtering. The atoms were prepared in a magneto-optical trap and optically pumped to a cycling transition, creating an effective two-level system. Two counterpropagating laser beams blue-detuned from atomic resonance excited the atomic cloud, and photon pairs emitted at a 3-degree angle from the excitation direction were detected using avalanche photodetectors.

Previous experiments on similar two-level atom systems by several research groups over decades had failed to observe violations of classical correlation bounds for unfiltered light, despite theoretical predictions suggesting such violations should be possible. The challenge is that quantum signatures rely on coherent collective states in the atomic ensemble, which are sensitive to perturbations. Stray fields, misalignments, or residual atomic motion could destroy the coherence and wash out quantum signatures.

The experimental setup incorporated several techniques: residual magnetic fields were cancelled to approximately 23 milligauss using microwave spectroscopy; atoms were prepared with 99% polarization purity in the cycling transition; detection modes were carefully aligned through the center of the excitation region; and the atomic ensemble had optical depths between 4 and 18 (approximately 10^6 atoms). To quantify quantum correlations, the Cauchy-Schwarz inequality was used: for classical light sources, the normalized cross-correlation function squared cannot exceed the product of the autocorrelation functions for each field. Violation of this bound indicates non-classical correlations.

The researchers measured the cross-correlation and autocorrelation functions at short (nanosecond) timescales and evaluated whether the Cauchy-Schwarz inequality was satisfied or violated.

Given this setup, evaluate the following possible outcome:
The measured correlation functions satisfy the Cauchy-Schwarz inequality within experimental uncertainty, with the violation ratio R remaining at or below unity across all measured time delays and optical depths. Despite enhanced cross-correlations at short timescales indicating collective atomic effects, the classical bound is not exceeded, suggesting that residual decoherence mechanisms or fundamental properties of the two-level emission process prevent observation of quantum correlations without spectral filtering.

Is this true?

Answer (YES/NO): NO